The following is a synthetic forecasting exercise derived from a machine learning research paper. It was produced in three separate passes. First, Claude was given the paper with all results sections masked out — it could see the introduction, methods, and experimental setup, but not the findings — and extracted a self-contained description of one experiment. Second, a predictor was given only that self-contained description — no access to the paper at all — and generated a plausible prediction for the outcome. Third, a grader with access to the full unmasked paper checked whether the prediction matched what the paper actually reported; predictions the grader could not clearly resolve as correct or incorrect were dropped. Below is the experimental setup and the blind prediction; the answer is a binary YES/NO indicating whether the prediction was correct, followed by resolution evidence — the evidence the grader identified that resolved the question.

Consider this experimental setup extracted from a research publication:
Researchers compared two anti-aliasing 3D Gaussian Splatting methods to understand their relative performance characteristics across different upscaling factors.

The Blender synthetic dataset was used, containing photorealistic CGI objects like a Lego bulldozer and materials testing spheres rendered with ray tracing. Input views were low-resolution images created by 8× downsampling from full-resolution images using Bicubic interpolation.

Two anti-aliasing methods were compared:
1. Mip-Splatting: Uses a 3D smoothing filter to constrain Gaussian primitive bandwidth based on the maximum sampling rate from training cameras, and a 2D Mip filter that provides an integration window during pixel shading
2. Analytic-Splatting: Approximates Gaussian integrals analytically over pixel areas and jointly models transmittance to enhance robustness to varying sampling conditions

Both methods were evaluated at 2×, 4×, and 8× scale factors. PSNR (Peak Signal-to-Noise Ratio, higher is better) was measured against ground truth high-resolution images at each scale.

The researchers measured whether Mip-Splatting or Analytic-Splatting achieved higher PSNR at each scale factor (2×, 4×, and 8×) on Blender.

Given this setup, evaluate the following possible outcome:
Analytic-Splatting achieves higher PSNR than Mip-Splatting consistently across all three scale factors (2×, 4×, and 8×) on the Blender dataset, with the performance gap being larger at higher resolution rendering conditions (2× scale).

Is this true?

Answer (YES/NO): YES